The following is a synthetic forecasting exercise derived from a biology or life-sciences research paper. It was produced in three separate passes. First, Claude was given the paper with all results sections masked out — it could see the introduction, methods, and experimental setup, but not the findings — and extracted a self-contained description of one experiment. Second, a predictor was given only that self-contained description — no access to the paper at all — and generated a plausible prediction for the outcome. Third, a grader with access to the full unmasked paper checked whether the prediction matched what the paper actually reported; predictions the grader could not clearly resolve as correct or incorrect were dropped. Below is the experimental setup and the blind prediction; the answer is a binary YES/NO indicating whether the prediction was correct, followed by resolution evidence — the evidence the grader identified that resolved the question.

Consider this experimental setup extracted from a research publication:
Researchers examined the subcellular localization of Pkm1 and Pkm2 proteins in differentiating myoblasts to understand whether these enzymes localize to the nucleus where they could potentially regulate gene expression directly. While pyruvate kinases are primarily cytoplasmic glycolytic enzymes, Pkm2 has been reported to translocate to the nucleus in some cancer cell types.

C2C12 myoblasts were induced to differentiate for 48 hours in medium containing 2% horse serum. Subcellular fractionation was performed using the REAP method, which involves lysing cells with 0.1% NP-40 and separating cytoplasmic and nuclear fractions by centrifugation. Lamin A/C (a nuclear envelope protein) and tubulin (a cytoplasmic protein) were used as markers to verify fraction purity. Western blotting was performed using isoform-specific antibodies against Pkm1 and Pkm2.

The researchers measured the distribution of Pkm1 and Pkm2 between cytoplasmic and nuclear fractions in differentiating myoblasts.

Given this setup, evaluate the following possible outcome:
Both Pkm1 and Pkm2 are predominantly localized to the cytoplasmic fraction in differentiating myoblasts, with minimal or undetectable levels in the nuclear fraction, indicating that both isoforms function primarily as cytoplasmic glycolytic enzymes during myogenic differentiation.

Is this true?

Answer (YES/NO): NO